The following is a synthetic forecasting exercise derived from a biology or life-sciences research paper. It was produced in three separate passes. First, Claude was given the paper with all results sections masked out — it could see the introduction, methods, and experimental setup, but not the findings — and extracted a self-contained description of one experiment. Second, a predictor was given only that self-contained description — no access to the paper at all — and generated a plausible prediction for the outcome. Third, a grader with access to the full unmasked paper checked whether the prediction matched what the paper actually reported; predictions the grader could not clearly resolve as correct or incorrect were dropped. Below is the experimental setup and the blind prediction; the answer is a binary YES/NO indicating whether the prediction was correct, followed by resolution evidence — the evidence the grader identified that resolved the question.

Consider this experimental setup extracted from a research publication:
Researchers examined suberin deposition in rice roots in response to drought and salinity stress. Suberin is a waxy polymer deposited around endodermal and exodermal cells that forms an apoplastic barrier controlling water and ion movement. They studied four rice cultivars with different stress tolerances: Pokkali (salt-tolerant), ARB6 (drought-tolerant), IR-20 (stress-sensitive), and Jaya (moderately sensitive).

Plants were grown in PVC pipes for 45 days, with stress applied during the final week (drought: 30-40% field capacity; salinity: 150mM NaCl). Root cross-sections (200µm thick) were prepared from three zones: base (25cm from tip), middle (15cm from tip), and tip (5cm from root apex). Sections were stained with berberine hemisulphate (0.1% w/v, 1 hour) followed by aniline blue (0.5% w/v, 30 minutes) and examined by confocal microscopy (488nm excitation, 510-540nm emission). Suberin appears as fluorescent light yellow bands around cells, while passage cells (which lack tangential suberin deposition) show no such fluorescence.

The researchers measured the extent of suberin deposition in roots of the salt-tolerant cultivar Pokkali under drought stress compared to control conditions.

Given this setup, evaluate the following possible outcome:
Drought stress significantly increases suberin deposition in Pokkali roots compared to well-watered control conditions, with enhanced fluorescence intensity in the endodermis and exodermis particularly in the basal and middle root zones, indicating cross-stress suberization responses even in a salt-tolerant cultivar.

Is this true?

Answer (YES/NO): NO